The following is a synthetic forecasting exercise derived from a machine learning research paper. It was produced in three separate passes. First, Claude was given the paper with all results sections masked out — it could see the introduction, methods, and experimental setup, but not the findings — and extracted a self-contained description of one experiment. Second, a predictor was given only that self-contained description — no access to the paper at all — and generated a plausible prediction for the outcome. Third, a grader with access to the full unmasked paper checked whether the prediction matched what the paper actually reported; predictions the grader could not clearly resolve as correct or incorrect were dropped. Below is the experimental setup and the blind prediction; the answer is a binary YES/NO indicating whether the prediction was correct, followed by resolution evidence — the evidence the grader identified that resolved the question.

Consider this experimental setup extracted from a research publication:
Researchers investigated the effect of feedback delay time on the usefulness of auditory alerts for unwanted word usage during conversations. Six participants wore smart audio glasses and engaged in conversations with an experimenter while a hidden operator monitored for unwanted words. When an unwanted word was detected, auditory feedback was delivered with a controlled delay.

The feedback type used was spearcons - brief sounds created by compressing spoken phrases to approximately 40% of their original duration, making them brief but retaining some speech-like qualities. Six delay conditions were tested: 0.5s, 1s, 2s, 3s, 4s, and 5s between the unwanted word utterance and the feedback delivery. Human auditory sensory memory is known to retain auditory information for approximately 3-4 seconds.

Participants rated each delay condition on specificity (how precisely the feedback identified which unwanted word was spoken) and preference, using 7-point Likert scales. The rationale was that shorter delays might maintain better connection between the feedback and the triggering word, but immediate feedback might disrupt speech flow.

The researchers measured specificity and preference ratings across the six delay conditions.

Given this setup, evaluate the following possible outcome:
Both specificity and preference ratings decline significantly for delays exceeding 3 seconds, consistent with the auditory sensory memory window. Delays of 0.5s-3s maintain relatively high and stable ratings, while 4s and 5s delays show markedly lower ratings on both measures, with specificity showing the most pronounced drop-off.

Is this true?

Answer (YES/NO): NO